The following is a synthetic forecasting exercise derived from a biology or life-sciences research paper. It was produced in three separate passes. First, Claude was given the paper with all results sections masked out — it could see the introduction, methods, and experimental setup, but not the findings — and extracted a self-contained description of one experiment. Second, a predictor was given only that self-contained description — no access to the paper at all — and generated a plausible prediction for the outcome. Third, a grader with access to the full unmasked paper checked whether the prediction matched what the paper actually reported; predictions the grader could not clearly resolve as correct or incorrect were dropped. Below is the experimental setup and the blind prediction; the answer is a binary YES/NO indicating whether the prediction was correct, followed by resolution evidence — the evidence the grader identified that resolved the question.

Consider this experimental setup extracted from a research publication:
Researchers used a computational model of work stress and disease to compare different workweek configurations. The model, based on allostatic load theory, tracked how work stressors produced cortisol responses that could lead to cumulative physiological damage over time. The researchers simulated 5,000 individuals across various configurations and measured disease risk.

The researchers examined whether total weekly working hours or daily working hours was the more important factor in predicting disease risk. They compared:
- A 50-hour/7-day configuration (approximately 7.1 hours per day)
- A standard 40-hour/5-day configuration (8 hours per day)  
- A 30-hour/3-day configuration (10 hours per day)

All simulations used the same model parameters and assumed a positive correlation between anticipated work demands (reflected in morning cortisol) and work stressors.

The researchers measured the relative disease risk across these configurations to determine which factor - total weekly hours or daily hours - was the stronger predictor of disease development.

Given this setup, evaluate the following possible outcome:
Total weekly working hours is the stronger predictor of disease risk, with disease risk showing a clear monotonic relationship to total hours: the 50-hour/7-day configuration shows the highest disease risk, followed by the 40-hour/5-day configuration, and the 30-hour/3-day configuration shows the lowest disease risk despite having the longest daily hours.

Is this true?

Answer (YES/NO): NO